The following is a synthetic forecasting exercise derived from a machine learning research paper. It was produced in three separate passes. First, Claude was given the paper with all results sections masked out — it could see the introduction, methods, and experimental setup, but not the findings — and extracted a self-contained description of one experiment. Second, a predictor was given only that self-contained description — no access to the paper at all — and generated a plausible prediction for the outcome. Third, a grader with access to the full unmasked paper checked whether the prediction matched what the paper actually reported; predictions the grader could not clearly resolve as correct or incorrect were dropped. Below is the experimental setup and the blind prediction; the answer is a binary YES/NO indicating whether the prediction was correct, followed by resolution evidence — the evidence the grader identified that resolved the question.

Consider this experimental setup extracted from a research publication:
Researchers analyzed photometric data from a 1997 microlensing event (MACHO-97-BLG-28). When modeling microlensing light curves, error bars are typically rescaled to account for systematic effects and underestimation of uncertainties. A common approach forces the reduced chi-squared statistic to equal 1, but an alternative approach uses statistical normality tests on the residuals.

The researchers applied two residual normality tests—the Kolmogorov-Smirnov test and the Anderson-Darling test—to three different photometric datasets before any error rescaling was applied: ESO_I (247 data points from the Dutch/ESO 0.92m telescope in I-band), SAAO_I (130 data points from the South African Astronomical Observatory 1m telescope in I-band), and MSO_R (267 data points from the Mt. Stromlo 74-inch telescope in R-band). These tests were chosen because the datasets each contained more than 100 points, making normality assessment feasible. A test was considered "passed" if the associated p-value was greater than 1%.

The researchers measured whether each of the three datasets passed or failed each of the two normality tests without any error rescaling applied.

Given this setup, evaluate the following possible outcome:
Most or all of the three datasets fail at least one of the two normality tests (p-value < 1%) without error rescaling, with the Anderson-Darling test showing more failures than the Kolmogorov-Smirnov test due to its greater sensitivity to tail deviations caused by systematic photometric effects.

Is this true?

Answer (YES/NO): NO